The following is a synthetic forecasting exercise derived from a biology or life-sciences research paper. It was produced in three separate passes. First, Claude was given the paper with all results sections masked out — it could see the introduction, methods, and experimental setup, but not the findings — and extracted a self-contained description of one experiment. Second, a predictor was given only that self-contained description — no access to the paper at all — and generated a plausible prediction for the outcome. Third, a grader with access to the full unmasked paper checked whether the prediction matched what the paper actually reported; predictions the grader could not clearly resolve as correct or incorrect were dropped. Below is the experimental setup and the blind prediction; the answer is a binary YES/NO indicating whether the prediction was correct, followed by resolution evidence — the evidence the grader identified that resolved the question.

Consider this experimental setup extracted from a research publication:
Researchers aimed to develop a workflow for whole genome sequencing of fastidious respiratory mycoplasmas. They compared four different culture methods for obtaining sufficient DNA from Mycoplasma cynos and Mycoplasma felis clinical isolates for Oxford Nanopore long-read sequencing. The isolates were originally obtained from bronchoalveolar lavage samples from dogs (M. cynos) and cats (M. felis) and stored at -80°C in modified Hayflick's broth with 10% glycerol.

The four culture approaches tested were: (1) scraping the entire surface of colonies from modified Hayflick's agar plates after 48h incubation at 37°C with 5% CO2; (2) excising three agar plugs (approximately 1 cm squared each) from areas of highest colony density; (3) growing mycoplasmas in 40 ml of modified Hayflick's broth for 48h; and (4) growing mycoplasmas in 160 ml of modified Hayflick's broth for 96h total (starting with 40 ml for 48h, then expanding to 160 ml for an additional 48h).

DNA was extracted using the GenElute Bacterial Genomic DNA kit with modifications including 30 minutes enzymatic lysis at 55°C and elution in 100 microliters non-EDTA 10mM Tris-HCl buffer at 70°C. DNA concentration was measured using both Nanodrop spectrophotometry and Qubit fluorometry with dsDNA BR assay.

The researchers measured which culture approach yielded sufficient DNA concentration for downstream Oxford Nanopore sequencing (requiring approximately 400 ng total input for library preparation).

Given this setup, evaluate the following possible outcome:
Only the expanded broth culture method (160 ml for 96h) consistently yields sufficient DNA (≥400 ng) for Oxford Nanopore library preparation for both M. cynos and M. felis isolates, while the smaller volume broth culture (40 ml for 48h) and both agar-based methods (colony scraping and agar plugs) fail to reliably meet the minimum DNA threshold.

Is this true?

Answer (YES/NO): YES